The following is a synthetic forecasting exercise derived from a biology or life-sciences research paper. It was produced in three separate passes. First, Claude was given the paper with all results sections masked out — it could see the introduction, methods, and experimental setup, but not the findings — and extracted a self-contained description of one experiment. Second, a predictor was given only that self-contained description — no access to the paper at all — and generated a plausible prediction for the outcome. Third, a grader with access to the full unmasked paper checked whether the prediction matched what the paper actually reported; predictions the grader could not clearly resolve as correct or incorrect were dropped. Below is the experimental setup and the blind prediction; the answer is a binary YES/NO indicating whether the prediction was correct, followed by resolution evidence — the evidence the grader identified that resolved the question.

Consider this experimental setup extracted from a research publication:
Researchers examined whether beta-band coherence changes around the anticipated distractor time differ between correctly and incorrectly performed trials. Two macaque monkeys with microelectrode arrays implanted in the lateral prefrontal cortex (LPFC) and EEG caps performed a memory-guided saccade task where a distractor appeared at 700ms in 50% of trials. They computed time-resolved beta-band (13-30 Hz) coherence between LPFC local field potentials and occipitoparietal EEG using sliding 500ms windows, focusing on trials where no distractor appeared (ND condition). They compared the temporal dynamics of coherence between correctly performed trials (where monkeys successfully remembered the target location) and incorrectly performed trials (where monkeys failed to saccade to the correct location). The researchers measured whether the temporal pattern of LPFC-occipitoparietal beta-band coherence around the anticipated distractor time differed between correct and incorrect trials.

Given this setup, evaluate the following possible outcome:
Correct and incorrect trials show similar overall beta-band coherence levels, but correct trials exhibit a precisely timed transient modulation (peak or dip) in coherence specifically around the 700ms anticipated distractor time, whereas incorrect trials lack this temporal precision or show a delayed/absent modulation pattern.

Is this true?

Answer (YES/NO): NO